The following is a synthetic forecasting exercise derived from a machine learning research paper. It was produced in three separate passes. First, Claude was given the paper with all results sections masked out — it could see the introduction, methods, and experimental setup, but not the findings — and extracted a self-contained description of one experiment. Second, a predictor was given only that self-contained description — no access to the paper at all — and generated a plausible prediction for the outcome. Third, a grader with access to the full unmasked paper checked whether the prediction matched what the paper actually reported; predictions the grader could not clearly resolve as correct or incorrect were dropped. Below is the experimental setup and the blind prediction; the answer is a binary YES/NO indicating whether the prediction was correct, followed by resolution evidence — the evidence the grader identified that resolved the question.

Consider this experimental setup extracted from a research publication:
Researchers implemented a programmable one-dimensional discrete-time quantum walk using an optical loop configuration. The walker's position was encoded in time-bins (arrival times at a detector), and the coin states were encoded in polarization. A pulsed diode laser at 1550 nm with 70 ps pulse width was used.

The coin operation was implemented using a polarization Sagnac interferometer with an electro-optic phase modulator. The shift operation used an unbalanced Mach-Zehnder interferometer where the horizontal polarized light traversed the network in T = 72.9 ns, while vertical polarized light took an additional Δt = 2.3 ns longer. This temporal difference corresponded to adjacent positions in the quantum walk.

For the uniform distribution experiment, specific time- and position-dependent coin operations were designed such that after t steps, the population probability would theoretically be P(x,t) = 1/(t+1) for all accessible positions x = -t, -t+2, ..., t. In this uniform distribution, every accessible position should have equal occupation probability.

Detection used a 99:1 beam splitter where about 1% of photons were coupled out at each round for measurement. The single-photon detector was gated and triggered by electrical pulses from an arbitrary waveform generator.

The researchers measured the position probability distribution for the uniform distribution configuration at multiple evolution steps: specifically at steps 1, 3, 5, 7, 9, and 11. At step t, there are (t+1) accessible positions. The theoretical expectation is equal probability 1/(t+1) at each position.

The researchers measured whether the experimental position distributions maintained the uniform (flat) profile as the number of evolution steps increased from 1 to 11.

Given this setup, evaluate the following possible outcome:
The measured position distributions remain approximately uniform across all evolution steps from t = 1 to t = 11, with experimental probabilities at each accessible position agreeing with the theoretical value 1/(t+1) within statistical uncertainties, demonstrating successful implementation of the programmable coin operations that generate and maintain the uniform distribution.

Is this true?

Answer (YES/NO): YES